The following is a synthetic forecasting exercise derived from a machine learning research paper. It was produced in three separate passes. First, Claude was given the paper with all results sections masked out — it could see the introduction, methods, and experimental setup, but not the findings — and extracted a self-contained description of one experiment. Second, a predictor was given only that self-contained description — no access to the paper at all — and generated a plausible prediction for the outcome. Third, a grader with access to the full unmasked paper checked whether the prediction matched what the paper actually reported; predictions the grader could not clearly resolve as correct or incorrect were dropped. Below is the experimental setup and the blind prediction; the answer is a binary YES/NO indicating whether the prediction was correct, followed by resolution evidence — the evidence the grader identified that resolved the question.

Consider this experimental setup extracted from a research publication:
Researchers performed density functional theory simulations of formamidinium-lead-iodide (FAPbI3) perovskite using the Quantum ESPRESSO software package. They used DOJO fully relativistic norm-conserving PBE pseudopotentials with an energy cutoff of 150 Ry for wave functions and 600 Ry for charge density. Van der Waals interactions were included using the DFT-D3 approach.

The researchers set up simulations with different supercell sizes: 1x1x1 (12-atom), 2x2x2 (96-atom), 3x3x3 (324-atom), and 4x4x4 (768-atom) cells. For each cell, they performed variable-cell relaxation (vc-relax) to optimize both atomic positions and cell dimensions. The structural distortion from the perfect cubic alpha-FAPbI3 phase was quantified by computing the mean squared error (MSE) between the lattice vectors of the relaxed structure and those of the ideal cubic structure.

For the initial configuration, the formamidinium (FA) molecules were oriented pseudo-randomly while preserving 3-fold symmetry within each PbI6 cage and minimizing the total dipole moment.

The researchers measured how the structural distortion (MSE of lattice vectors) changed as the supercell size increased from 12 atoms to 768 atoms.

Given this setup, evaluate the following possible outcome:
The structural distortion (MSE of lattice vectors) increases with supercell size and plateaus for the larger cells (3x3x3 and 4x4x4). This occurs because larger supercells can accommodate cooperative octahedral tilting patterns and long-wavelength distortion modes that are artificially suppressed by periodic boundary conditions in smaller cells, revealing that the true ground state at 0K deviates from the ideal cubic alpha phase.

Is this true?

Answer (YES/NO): NO